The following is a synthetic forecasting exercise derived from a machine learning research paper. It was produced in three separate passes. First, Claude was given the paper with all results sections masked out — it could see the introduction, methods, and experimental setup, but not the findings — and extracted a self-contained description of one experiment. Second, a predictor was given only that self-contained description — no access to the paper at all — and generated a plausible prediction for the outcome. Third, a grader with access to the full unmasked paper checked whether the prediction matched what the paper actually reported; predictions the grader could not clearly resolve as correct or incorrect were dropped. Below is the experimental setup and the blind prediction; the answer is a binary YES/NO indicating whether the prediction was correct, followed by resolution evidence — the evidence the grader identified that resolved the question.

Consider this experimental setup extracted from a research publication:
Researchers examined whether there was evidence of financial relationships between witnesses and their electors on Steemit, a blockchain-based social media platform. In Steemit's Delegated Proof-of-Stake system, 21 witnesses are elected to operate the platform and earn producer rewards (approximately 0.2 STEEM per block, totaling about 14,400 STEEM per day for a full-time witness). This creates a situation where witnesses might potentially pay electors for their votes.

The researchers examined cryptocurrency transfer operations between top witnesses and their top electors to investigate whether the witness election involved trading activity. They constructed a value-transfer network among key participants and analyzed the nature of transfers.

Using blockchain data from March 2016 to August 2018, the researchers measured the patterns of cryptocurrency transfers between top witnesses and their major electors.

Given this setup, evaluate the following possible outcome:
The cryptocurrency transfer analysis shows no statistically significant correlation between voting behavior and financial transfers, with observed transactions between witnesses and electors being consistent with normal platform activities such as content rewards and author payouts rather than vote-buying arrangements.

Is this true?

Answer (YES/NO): NO